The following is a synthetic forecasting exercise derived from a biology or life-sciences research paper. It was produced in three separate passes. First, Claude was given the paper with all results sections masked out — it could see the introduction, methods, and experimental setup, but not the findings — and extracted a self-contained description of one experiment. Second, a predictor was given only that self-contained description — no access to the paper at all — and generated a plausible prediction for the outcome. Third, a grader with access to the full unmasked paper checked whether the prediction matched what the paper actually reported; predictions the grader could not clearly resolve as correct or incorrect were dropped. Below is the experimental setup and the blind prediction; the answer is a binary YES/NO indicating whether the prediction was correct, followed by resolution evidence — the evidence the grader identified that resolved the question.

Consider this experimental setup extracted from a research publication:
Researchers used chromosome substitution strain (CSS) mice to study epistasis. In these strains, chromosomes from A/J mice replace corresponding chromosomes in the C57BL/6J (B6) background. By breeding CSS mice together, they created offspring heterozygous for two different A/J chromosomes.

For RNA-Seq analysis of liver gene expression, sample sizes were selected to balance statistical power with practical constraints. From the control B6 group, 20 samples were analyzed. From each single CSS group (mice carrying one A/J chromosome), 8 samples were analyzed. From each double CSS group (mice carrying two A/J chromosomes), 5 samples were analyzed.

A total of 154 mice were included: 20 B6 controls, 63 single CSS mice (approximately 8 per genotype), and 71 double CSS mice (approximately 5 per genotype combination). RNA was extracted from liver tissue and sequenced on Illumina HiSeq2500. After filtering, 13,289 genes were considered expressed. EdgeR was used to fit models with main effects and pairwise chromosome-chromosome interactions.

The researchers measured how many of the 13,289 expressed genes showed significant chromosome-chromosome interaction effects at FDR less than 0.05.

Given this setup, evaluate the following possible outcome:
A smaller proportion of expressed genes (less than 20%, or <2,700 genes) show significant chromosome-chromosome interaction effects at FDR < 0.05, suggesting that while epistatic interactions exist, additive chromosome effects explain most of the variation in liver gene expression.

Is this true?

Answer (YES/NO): NO